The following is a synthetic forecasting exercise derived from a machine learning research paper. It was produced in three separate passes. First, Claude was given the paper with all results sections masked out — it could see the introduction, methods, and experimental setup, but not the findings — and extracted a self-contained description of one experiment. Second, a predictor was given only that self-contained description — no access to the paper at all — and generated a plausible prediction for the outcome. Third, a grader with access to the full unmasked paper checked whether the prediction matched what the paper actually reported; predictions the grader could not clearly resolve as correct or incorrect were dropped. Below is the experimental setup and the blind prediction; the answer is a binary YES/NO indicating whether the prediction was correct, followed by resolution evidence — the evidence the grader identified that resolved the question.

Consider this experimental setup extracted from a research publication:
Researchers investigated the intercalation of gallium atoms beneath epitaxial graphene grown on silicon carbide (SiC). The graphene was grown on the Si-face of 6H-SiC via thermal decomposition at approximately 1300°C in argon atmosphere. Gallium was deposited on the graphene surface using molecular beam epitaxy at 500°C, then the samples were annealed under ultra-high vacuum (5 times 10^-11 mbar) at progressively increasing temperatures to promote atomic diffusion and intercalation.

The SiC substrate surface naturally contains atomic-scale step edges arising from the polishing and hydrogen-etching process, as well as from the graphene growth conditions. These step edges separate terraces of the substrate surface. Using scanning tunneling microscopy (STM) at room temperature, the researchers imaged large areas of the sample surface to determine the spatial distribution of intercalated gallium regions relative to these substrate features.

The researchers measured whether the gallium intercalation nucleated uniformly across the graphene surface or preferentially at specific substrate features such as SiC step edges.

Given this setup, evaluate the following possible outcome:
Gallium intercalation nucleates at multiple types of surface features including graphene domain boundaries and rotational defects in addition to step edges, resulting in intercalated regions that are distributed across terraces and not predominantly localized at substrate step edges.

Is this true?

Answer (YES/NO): YES